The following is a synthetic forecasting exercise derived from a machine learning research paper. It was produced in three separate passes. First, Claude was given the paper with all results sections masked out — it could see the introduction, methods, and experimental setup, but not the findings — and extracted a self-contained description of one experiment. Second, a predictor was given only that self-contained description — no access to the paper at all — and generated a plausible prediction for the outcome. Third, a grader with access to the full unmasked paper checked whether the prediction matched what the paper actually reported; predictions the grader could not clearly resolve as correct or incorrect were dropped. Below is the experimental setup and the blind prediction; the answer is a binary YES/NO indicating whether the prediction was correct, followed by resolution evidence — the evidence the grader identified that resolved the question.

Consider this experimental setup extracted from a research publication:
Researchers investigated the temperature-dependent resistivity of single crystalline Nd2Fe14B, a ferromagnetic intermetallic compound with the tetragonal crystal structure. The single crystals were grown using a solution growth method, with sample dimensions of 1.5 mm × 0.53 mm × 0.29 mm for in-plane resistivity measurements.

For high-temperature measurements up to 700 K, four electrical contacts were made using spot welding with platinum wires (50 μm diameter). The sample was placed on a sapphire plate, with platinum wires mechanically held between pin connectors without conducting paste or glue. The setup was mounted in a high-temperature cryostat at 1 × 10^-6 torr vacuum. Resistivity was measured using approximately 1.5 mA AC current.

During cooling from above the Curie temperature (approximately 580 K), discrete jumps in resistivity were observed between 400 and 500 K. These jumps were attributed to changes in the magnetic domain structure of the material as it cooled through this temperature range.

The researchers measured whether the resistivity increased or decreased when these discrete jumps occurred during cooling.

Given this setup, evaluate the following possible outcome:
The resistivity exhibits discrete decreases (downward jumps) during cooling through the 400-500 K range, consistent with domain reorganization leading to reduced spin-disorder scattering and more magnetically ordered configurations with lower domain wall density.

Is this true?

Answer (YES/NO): NO